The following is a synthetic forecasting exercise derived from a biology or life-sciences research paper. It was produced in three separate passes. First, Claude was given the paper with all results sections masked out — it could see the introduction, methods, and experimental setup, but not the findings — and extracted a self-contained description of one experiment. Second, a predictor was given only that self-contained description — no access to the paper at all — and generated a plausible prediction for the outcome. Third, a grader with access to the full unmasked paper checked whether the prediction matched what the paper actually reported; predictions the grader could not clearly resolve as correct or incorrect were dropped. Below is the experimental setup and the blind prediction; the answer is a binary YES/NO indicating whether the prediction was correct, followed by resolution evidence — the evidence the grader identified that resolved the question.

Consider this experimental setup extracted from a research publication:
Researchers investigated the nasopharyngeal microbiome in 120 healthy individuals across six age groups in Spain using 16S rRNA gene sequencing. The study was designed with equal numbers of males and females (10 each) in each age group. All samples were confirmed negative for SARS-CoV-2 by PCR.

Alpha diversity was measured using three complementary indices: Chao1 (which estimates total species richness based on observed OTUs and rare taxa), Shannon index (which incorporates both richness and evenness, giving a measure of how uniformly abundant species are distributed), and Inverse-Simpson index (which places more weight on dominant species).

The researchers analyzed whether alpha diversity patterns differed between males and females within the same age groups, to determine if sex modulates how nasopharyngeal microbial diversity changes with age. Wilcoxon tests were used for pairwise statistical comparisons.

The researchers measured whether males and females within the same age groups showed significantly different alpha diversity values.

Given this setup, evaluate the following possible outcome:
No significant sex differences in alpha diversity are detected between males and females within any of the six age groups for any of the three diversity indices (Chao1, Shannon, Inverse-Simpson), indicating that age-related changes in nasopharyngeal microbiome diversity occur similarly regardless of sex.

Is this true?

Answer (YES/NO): YES